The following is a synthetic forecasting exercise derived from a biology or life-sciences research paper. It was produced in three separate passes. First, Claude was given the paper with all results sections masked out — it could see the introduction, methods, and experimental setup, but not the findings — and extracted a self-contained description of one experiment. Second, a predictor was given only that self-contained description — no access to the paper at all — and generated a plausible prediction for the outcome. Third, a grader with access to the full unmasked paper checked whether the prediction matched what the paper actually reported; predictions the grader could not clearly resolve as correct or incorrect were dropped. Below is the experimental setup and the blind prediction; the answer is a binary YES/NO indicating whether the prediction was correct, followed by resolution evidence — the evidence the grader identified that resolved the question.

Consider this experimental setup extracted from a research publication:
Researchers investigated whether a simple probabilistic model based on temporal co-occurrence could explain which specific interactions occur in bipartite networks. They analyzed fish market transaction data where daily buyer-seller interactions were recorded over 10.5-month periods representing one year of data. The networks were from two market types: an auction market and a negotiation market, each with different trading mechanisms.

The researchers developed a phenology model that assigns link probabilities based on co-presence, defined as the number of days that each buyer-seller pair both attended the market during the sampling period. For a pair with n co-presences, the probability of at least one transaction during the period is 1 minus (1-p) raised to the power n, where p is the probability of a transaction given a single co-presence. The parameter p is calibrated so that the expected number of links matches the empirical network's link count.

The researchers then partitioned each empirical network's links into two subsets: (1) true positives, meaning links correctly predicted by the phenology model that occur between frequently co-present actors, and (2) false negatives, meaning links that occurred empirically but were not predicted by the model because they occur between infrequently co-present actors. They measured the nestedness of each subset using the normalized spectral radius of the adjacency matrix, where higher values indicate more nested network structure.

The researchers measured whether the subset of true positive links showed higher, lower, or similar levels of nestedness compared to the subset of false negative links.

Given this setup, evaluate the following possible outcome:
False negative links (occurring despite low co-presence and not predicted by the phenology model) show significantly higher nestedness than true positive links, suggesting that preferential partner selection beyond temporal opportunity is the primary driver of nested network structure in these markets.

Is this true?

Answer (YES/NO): NO